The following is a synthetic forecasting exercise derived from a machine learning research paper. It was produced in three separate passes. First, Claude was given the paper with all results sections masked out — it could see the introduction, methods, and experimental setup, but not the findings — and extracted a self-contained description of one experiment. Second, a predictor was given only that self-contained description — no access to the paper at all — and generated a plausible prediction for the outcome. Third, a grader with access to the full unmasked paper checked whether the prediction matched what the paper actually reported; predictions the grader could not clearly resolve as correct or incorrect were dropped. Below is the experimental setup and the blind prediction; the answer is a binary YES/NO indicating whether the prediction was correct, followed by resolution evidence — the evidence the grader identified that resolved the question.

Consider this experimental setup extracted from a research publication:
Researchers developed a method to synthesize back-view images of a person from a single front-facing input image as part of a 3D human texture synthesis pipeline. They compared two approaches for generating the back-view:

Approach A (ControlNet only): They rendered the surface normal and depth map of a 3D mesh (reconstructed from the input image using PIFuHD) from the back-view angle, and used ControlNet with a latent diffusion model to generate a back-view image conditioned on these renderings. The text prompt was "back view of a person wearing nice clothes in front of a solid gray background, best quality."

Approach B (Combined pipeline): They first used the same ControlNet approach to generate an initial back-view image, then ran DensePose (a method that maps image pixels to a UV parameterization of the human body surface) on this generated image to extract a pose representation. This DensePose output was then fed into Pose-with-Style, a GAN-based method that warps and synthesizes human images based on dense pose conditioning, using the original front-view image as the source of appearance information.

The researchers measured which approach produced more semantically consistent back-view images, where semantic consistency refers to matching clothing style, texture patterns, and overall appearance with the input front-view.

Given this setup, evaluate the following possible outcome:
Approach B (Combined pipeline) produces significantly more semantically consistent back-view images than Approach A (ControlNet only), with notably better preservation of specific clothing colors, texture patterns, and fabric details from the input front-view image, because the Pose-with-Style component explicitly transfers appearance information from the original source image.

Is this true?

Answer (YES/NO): YES